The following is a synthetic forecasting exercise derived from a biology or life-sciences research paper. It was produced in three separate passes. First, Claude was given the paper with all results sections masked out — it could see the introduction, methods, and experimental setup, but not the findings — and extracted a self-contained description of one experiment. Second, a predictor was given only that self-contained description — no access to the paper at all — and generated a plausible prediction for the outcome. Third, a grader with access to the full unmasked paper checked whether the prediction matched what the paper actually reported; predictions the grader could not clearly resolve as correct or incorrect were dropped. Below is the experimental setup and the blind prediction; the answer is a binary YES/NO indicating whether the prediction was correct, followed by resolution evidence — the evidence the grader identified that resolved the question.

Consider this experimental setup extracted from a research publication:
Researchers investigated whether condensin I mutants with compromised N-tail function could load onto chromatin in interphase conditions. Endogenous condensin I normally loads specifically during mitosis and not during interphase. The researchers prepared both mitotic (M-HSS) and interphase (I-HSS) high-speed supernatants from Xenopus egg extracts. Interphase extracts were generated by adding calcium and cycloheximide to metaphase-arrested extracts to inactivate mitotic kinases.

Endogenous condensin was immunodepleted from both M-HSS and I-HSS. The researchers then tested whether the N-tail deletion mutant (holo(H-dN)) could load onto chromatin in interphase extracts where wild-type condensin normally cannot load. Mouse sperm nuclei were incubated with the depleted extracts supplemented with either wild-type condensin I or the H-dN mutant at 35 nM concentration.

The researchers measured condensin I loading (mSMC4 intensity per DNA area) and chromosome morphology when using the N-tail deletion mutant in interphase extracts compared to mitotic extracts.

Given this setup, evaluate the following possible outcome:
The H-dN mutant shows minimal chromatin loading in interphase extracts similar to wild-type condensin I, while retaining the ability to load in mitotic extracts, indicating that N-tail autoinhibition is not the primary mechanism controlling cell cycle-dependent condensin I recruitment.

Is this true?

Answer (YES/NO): NO